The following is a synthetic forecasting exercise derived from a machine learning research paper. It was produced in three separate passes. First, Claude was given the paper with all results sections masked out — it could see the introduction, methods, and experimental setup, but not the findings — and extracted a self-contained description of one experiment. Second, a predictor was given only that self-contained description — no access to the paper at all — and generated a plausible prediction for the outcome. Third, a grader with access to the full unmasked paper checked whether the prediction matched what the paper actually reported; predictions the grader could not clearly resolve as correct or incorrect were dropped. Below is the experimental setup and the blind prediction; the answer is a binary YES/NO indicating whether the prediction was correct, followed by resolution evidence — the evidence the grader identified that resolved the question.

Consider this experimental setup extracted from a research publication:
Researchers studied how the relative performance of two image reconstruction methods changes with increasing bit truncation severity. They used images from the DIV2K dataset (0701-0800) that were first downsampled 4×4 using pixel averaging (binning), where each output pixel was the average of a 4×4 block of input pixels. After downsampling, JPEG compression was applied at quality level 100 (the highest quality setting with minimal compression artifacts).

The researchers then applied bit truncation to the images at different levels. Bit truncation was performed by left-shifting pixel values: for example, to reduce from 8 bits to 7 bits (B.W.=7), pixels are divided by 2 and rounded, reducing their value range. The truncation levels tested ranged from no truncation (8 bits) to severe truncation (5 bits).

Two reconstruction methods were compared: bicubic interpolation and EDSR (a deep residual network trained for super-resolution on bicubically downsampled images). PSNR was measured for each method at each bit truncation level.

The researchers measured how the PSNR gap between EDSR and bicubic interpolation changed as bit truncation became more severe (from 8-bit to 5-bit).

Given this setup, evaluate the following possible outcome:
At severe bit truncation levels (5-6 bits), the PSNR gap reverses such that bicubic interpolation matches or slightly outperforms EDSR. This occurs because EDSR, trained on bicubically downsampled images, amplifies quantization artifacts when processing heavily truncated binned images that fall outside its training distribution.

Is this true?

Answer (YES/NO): NO